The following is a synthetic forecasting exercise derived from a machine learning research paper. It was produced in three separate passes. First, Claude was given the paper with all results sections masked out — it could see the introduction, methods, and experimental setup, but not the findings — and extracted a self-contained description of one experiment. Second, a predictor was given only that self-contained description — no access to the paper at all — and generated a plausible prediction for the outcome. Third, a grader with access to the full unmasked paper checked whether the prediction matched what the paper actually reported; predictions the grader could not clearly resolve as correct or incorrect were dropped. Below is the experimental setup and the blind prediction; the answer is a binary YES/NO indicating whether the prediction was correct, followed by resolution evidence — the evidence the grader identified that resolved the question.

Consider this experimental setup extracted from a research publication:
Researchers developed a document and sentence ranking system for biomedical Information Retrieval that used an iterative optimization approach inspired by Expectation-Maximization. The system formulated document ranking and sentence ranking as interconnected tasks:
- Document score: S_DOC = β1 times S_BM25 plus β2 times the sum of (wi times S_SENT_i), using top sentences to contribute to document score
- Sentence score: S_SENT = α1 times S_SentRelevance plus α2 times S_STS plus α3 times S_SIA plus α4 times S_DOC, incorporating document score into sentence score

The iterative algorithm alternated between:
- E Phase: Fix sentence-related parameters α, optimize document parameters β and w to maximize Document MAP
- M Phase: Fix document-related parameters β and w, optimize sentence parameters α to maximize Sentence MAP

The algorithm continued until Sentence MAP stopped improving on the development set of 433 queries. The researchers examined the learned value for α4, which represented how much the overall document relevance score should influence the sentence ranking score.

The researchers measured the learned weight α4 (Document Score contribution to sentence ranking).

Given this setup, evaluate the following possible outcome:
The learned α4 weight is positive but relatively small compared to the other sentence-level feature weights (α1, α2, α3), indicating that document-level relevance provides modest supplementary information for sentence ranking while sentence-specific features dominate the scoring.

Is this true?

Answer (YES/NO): NO